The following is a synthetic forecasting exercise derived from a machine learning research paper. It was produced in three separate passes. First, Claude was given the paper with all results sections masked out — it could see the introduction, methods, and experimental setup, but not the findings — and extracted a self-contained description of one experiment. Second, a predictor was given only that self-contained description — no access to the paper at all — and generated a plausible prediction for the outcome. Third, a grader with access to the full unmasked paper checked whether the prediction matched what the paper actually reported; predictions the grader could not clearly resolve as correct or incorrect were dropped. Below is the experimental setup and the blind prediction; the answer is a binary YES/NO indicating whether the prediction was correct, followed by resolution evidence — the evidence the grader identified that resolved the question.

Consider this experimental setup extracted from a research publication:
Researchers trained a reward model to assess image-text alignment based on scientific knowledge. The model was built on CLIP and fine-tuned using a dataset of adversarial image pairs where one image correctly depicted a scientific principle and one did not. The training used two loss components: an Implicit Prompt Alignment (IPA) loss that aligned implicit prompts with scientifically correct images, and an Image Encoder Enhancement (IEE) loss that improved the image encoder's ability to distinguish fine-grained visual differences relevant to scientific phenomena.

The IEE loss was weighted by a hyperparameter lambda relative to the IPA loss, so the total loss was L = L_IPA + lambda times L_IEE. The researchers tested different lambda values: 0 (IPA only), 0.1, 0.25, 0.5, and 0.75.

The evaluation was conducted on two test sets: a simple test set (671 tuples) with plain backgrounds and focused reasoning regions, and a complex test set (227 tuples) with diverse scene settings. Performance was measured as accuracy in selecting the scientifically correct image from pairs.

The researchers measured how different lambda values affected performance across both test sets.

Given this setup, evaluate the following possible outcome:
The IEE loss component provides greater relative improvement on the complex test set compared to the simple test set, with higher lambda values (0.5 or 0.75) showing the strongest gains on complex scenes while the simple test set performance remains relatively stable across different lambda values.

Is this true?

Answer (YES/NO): NO